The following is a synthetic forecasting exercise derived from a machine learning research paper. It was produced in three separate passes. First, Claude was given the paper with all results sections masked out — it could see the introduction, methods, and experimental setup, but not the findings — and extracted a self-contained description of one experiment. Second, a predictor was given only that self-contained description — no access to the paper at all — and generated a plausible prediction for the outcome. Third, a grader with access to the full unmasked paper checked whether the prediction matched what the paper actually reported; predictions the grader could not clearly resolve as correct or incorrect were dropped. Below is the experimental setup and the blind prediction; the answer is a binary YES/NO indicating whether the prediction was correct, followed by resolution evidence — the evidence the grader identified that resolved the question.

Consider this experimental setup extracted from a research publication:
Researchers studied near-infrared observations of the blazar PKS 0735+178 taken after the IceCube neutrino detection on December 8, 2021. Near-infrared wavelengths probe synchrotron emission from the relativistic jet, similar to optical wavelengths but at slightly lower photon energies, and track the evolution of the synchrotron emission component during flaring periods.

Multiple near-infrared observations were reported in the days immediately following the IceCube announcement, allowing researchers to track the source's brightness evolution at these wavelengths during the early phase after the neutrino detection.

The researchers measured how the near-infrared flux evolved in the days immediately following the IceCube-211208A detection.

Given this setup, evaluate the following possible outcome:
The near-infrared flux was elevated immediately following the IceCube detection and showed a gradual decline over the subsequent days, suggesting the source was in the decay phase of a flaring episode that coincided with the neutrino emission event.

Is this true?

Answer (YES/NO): YES